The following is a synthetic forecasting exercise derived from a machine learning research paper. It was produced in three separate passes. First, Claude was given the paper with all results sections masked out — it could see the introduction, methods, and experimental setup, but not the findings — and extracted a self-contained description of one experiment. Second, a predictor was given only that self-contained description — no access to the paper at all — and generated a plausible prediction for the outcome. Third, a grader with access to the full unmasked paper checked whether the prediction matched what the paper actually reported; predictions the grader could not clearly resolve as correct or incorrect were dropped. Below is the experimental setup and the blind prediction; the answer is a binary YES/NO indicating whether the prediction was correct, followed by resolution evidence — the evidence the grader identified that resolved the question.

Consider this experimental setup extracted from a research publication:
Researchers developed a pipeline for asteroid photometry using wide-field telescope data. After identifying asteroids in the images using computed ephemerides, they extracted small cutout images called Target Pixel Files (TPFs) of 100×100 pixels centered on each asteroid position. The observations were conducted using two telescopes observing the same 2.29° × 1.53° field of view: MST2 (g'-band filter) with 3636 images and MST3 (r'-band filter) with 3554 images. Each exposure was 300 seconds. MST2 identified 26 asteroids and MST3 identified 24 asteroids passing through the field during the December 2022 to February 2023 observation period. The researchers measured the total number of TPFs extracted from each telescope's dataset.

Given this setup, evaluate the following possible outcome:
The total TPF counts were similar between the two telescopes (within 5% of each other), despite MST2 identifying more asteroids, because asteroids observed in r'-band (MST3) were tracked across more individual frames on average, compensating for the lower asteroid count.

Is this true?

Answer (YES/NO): NO